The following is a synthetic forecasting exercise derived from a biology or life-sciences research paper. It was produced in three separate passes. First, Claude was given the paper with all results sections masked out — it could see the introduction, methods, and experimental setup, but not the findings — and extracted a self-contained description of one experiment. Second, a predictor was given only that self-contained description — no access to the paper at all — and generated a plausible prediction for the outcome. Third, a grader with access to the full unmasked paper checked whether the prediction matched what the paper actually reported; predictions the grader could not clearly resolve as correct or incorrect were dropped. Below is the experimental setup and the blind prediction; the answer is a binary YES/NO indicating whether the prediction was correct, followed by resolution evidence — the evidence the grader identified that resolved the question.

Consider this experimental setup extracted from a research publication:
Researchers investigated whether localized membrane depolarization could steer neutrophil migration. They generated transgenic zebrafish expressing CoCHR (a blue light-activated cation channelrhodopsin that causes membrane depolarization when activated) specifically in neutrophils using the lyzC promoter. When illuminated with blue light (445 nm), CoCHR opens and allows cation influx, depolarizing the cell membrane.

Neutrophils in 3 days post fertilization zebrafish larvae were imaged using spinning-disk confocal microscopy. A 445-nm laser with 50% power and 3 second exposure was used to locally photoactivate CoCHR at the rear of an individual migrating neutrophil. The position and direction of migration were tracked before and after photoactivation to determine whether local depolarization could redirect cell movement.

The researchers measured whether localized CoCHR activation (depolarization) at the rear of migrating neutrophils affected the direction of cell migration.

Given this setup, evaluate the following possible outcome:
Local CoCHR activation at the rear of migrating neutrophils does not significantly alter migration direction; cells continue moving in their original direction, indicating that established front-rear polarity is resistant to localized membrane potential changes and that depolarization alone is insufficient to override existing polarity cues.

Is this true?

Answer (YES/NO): YES